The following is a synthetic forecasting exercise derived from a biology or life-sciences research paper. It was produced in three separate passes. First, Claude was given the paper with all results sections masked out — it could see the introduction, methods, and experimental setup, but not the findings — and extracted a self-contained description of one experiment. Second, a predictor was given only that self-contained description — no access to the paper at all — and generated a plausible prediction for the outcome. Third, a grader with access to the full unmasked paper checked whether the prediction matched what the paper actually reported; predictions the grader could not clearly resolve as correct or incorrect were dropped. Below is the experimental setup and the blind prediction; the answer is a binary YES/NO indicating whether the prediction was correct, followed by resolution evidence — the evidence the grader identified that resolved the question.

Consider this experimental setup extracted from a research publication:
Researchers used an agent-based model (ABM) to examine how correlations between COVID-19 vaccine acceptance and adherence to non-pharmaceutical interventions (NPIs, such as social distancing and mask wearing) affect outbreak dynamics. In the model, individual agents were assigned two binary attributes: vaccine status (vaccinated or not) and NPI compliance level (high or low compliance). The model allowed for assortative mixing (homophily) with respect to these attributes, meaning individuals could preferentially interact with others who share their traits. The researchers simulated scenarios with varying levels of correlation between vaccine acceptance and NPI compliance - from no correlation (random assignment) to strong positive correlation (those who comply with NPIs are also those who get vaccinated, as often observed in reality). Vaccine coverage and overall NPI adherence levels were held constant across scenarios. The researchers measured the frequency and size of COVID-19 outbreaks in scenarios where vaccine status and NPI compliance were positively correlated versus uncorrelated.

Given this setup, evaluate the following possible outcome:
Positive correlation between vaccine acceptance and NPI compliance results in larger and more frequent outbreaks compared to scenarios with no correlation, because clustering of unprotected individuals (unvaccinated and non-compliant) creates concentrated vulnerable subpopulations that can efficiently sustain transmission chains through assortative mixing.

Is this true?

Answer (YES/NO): YES